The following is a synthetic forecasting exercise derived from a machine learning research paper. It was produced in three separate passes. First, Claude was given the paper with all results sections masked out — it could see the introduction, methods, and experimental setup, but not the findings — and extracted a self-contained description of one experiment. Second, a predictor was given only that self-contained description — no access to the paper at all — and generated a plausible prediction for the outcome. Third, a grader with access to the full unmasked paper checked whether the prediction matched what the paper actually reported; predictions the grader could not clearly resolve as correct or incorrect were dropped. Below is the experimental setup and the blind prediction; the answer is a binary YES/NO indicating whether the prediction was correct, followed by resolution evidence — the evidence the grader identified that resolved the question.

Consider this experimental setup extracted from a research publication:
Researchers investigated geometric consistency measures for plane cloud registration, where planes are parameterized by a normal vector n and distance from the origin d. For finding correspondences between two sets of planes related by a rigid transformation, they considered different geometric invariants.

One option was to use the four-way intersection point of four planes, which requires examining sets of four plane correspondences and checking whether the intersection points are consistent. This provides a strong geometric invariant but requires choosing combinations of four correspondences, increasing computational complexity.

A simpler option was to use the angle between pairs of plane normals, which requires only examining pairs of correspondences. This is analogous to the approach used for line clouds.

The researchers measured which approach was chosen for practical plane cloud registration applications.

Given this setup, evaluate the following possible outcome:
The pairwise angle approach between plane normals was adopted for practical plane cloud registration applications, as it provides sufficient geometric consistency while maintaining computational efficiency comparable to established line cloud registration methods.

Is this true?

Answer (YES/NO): YES